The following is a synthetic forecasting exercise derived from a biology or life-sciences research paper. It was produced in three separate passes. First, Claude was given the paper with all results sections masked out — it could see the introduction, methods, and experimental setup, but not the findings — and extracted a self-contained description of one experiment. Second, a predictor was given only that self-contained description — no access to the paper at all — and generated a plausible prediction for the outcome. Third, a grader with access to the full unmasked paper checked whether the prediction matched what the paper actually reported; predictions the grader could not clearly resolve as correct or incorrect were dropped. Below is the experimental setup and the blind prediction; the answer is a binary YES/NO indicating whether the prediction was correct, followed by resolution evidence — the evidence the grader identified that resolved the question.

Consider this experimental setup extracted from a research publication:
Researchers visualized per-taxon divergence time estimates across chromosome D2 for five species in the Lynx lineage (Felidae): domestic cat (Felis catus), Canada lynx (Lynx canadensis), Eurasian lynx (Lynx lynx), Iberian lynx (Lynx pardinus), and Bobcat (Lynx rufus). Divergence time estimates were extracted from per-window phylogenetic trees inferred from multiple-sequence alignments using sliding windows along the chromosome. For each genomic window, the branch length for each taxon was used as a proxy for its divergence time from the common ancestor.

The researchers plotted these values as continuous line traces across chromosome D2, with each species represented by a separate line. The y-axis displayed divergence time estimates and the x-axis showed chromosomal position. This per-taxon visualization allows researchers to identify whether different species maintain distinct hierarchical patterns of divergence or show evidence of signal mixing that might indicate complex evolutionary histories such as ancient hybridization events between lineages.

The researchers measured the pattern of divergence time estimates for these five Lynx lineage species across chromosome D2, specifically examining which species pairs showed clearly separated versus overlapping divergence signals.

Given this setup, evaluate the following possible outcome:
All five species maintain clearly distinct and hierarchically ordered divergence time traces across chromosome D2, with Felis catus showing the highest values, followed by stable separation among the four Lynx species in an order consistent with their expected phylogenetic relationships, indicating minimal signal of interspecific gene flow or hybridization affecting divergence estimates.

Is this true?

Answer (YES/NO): NO